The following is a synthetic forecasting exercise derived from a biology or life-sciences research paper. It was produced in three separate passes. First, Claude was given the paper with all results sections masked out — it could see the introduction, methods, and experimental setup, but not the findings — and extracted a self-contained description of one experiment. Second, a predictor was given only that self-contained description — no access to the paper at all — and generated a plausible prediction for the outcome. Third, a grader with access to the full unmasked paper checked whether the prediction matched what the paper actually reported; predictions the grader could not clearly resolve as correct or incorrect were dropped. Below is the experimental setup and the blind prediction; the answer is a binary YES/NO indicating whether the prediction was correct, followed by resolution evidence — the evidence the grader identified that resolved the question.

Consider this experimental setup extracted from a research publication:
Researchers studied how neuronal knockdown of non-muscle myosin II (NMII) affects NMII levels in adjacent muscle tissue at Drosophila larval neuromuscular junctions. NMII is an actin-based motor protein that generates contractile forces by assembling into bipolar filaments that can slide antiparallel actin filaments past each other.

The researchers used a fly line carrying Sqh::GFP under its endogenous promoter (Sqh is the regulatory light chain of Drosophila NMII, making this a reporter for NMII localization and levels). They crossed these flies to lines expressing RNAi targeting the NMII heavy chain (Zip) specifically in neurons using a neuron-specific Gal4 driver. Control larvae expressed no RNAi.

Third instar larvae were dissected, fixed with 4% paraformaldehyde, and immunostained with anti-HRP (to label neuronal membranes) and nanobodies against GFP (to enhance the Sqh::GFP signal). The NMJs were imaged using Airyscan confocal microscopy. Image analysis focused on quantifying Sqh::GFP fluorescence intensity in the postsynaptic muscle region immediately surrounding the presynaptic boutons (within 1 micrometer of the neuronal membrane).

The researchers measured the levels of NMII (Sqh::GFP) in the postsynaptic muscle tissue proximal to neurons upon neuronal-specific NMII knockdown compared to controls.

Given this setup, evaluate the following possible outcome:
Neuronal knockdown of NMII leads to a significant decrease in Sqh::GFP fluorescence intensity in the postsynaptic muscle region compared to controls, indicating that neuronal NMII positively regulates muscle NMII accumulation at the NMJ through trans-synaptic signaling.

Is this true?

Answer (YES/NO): YES